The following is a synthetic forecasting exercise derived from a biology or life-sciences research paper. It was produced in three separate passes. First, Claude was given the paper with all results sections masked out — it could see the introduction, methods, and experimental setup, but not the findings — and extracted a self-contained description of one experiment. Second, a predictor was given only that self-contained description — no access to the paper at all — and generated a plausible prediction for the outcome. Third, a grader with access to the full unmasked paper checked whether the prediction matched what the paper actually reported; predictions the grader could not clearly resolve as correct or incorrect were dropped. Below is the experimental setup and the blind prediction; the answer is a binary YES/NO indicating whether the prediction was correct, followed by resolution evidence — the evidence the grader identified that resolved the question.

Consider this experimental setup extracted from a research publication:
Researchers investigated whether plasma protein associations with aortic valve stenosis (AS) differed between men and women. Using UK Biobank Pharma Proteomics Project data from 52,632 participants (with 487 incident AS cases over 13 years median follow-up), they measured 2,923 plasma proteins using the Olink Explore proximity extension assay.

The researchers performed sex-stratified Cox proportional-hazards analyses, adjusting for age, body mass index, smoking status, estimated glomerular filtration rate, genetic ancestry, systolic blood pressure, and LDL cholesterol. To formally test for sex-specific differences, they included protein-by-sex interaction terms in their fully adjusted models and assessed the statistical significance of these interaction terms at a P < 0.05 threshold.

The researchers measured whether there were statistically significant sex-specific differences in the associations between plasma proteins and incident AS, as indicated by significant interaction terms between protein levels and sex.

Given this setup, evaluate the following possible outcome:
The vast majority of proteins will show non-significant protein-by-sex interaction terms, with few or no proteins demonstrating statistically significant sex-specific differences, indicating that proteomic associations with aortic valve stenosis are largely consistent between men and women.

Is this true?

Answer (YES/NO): NO